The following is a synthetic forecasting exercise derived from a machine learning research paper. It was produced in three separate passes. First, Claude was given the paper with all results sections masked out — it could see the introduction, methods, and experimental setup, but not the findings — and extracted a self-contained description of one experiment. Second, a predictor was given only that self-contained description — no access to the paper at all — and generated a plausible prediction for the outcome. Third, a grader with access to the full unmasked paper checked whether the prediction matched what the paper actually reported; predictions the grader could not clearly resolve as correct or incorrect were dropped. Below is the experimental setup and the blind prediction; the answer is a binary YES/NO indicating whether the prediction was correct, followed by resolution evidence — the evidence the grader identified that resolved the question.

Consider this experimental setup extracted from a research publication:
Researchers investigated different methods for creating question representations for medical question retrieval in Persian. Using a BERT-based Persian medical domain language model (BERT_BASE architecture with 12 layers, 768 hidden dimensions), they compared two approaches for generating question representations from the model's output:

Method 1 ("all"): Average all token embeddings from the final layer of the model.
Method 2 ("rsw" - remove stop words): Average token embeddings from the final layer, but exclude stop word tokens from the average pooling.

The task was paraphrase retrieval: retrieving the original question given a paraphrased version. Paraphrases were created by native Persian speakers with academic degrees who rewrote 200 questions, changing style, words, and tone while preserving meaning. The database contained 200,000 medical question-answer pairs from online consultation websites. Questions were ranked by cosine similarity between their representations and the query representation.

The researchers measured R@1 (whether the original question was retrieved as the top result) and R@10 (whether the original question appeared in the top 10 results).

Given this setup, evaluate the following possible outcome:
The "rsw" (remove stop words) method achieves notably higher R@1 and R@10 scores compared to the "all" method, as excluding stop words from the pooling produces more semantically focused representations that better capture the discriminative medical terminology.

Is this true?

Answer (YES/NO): YES